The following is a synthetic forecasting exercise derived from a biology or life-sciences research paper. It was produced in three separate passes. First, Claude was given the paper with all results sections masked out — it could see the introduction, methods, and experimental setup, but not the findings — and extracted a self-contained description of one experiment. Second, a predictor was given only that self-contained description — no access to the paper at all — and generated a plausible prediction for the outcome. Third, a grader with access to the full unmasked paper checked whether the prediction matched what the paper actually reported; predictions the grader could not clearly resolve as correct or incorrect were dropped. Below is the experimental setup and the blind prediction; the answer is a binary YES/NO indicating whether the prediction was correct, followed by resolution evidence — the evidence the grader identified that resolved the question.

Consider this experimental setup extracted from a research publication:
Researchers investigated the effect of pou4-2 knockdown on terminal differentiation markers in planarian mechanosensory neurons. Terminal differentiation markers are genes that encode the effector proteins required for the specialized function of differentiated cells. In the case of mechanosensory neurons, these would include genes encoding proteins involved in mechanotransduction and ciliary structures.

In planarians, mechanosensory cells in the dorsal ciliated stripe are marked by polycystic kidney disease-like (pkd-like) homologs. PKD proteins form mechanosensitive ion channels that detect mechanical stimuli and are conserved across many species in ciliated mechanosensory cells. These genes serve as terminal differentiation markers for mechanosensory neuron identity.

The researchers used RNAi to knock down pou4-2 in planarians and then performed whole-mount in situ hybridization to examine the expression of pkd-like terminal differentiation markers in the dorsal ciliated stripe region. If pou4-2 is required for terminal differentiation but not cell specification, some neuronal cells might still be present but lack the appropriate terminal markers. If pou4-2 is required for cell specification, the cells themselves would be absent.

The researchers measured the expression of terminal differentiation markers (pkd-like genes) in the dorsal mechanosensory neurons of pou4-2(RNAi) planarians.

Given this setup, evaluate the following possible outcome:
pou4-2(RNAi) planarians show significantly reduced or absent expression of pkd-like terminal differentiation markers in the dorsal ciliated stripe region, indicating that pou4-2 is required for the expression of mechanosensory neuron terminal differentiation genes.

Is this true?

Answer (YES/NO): YES